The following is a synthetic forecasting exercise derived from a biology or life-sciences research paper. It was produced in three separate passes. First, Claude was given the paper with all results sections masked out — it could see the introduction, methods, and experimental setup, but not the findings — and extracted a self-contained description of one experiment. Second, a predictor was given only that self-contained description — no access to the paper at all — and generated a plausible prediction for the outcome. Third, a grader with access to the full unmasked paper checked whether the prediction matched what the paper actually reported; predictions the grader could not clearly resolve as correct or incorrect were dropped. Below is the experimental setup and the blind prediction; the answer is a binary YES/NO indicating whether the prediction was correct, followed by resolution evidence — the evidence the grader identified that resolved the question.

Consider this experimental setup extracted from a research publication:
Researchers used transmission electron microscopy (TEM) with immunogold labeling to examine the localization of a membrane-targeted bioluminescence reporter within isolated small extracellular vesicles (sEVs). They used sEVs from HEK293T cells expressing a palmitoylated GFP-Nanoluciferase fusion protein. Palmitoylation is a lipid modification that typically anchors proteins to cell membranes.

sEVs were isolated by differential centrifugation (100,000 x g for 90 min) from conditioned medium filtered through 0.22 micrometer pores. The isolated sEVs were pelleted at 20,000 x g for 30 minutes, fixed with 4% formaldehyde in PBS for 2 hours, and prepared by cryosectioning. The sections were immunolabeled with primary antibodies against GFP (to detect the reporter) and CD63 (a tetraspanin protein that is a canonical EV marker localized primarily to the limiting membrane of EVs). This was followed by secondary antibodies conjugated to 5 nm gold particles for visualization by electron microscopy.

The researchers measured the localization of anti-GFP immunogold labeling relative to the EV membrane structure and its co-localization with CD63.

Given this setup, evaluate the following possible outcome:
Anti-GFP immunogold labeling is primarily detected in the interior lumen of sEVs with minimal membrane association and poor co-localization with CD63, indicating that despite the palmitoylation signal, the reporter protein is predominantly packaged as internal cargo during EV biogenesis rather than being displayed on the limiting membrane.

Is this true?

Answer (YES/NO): NO